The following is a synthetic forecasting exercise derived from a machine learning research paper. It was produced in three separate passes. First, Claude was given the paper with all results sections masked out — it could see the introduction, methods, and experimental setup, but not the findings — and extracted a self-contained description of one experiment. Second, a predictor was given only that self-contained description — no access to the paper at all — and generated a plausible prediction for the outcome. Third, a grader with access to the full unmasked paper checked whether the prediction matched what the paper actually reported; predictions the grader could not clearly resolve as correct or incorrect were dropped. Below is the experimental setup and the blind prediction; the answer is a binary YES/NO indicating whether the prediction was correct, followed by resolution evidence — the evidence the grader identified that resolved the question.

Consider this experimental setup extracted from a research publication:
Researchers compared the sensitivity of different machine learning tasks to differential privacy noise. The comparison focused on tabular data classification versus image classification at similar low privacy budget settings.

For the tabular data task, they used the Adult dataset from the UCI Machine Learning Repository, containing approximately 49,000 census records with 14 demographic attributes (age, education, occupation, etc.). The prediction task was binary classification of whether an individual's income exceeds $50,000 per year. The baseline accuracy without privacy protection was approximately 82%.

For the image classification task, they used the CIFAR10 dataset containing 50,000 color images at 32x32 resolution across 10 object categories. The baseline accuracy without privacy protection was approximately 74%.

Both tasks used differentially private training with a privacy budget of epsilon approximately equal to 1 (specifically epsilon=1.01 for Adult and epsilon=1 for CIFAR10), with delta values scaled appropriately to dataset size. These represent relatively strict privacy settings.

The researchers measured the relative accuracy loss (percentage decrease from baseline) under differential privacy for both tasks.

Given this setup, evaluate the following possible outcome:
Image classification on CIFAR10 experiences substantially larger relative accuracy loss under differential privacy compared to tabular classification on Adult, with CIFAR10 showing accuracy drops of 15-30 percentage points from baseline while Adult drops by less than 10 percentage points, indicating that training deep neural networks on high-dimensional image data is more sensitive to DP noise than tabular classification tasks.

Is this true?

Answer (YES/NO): NO